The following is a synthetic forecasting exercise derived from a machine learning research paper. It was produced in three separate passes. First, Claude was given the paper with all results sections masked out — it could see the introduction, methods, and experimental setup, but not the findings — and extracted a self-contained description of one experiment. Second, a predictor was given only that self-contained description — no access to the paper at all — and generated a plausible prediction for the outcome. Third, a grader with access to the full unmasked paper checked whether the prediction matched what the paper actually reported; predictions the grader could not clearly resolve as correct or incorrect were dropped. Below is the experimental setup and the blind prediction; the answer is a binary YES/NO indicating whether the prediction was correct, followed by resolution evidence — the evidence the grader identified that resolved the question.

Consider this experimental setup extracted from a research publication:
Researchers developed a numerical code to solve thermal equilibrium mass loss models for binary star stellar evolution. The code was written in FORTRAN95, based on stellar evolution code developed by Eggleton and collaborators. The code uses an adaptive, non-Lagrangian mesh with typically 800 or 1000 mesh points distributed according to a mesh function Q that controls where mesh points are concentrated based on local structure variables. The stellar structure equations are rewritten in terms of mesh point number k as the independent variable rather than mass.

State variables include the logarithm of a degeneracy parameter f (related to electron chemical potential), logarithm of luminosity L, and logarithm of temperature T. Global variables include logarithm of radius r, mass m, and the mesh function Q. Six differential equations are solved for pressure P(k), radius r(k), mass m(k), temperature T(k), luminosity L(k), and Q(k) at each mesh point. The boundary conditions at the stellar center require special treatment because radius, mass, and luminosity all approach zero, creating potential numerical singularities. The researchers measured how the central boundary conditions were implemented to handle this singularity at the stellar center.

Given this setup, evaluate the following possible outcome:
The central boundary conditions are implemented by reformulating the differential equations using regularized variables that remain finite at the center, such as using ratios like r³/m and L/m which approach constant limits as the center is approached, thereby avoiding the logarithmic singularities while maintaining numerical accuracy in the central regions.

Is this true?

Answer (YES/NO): NO